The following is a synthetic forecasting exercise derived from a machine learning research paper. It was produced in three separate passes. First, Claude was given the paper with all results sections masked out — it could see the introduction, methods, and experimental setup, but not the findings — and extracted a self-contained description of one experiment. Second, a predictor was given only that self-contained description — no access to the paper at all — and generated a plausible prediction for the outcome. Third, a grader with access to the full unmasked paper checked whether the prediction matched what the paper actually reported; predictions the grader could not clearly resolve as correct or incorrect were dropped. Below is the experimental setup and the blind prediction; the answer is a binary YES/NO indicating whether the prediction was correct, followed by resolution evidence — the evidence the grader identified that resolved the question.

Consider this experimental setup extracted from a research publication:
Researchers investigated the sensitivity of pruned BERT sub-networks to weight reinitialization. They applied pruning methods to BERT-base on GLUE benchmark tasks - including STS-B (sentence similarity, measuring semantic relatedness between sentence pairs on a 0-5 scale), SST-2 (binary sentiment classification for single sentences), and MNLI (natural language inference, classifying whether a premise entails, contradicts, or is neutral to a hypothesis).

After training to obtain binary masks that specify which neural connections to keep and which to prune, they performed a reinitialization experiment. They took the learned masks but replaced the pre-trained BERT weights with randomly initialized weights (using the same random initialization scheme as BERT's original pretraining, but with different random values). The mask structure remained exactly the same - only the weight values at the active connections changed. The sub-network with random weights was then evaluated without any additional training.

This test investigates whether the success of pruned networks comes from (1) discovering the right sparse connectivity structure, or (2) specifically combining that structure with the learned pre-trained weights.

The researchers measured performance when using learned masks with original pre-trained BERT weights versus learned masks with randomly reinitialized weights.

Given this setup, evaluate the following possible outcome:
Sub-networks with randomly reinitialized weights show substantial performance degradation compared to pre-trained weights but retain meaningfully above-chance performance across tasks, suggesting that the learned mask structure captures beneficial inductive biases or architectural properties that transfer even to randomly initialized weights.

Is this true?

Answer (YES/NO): NO